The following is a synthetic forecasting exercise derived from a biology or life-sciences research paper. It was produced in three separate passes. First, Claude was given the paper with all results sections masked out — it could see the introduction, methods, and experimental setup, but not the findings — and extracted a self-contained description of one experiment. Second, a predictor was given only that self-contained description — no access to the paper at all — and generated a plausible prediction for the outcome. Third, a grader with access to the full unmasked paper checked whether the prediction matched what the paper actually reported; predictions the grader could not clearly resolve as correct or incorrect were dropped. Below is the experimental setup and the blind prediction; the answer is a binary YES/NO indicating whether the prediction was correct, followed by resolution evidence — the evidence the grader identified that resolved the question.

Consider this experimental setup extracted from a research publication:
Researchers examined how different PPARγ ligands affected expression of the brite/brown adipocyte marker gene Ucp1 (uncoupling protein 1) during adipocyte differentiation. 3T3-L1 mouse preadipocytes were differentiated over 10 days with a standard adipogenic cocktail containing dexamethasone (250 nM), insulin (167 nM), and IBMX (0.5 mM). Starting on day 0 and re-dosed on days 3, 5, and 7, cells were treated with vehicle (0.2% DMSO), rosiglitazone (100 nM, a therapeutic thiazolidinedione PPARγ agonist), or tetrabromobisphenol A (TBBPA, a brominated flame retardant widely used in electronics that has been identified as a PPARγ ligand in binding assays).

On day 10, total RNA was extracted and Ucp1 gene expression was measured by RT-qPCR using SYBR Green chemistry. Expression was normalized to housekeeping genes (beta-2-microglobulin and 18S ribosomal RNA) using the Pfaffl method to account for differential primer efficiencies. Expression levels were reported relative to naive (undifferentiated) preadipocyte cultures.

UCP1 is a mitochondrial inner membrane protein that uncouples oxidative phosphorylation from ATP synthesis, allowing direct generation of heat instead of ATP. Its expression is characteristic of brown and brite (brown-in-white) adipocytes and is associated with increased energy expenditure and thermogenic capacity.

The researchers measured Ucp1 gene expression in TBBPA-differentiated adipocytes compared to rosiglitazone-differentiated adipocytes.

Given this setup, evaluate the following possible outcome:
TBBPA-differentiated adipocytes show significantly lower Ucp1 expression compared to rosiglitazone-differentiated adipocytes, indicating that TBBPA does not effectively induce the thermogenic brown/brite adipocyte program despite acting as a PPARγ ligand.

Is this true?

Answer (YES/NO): YES